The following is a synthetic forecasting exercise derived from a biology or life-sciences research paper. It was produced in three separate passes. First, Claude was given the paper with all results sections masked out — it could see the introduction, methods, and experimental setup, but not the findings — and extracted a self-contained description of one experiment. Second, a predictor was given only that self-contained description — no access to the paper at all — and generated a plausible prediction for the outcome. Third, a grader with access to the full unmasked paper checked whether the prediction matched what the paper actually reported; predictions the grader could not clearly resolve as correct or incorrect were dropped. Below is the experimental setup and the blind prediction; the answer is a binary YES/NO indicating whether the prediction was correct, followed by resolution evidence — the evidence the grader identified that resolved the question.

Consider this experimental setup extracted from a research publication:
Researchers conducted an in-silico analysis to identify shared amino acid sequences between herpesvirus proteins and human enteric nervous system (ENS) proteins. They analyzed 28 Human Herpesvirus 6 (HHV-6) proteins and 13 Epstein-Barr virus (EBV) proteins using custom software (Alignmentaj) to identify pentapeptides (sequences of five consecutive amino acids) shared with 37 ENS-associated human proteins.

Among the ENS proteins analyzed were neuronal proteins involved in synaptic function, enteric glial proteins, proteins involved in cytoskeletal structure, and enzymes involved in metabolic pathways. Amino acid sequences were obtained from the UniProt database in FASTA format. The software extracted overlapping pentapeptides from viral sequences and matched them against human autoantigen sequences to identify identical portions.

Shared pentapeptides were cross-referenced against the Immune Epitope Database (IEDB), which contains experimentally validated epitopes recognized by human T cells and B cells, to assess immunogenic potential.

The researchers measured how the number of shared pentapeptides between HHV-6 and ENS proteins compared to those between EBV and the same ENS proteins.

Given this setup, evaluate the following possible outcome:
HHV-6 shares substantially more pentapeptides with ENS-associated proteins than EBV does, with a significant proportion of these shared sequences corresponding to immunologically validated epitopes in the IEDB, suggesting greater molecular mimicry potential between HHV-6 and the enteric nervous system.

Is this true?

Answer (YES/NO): NO